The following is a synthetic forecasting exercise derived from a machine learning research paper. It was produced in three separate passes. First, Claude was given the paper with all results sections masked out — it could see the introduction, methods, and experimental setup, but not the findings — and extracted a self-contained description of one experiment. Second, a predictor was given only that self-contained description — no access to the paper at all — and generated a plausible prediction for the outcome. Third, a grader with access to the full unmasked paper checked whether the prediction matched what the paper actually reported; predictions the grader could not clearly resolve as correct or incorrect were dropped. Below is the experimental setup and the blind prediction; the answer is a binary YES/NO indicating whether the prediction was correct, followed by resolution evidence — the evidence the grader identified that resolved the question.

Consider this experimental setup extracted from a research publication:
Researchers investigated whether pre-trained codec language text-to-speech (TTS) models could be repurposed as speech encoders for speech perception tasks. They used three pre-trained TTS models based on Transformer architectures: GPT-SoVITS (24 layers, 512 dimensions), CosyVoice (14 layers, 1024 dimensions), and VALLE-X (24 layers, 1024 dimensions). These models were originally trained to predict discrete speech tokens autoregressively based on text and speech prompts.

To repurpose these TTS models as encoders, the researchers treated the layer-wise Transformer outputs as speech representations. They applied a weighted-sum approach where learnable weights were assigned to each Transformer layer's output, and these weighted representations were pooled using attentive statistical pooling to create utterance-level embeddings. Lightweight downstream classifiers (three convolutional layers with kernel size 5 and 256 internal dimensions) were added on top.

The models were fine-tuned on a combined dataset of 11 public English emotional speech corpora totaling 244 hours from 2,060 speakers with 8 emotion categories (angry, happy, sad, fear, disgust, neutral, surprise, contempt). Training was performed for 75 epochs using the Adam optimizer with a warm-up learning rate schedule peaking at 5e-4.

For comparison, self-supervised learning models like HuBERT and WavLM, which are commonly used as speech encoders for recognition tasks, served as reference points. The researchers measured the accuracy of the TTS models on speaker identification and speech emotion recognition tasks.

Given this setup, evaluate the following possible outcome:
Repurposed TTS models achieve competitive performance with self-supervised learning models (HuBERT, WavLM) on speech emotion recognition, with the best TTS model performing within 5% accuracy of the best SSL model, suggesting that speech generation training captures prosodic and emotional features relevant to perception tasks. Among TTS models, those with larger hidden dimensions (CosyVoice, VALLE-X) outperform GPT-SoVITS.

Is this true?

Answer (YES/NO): YES